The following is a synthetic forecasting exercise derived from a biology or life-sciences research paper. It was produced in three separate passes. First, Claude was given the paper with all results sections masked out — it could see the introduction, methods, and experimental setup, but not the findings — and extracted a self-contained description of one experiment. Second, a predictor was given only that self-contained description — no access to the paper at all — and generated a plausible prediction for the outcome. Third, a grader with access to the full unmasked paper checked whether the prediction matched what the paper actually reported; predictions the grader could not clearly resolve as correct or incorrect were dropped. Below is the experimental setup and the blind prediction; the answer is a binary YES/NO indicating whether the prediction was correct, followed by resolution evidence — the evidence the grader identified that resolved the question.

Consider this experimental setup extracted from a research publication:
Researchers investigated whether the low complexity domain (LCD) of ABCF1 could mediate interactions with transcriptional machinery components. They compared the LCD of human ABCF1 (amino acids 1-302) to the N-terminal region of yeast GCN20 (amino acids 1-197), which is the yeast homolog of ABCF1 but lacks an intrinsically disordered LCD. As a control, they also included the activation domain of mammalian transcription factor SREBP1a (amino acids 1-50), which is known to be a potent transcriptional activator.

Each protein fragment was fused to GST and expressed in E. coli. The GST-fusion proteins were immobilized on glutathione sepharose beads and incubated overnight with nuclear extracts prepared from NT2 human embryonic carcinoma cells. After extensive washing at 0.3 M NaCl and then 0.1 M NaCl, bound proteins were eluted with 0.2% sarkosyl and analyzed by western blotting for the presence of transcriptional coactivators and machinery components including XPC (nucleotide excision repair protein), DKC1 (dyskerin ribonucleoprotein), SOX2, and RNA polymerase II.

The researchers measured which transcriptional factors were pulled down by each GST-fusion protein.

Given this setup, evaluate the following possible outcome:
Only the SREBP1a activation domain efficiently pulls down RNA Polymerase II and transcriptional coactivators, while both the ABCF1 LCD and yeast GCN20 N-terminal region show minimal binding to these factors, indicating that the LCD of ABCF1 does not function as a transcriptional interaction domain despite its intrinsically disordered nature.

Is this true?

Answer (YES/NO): NO